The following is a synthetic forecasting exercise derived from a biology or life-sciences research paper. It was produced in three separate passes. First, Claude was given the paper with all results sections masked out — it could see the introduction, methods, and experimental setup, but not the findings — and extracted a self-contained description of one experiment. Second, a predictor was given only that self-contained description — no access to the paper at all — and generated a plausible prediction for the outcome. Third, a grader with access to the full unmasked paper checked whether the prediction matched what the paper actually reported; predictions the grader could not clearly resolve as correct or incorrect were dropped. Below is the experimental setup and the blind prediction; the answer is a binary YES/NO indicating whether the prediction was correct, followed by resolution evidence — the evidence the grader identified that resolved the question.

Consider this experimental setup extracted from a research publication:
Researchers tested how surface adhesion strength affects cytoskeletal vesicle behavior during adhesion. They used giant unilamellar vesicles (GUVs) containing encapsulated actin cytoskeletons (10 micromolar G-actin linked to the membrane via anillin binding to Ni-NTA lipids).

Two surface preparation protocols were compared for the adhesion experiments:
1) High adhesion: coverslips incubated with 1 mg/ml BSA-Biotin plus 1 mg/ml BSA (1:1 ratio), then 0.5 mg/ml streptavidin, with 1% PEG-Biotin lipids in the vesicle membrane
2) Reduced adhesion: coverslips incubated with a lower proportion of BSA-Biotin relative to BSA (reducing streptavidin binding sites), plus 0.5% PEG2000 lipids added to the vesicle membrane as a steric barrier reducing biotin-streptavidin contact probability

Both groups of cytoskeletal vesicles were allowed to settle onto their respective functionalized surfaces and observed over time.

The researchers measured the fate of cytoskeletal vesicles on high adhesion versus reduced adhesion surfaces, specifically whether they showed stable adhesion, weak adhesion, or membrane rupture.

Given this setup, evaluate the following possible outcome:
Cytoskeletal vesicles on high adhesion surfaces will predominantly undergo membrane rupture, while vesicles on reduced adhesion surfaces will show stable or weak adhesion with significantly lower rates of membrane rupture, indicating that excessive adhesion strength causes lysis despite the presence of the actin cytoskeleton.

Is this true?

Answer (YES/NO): YES